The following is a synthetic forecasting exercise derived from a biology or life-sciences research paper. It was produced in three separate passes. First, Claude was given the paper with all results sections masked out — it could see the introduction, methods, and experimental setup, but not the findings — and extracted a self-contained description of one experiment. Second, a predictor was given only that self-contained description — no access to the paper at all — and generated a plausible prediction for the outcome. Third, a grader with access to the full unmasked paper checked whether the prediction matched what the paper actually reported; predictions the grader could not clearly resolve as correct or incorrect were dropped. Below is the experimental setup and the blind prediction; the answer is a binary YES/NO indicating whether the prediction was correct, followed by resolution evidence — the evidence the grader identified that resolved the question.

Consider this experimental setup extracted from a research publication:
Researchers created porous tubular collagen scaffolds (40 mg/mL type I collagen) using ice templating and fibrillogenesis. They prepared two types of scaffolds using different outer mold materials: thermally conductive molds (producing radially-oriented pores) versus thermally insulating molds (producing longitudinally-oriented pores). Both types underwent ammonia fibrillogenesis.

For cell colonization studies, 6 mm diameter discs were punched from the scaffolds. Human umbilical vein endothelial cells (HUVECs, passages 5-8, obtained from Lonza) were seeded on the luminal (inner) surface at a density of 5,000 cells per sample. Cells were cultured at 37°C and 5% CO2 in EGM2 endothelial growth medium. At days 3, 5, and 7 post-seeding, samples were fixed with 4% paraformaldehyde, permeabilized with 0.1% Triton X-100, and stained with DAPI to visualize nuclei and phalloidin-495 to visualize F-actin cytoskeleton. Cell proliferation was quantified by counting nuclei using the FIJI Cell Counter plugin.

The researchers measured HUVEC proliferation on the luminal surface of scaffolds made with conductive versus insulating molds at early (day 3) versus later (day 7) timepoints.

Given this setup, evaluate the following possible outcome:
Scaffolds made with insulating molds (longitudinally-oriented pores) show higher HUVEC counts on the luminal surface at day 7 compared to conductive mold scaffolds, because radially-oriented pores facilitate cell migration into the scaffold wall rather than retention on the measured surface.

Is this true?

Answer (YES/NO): NO